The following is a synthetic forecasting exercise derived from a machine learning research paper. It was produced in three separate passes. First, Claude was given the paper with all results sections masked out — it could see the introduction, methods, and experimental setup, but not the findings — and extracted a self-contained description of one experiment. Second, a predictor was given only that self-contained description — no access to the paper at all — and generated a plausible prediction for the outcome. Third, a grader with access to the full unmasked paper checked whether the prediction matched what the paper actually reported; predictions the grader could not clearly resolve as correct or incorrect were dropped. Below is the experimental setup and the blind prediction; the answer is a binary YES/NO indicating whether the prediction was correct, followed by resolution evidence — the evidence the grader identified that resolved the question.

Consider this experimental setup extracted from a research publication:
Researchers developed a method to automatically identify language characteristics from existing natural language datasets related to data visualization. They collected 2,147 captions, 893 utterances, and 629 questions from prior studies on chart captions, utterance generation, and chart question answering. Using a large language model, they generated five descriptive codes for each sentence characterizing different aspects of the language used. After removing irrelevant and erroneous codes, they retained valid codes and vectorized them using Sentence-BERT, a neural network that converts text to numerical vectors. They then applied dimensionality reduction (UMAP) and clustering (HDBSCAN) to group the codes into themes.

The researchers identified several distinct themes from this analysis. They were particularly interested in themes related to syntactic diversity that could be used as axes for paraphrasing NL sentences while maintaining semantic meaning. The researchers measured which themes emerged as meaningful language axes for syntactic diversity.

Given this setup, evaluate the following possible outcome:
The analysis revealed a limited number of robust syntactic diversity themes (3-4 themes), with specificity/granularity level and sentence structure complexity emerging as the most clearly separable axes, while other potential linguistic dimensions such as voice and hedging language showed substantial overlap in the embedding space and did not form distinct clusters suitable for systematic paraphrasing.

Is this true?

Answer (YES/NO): NO